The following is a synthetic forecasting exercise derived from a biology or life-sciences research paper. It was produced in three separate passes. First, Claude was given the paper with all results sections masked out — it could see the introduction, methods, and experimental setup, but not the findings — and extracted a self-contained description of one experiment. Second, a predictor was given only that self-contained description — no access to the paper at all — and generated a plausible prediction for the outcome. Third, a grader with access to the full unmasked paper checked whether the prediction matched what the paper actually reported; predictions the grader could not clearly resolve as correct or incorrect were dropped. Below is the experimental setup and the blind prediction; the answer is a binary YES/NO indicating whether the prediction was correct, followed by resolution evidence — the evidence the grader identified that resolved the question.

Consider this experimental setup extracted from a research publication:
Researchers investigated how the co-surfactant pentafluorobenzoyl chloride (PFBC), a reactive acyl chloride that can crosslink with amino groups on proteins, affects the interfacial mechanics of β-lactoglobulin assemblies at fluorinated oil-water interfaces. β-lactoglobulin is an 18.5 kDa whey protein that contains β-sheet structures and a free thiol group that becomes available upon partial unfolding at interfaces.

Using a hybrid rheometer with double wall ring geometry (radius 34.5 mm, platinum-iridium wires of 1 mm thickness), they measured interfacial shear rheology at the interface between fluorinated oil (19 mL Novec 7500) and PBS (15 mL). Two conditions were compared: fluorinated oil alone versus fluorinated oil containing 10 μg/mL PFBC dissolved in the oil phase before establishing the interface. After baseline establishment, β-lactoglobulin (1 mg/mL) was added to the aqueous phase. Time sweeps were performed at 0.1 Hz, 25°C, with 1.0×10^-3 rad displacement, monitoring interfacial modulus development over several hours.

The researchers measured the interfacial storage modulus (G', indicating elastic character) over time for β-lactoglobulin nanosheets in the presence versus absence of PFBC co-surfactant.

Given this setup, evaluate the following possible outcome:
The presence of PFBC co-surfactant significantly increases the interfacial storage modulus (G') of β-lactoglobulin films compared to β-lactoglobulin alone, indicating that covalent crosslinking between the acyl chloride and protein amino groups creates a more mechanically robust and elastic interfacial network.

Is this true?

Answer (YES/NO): YES